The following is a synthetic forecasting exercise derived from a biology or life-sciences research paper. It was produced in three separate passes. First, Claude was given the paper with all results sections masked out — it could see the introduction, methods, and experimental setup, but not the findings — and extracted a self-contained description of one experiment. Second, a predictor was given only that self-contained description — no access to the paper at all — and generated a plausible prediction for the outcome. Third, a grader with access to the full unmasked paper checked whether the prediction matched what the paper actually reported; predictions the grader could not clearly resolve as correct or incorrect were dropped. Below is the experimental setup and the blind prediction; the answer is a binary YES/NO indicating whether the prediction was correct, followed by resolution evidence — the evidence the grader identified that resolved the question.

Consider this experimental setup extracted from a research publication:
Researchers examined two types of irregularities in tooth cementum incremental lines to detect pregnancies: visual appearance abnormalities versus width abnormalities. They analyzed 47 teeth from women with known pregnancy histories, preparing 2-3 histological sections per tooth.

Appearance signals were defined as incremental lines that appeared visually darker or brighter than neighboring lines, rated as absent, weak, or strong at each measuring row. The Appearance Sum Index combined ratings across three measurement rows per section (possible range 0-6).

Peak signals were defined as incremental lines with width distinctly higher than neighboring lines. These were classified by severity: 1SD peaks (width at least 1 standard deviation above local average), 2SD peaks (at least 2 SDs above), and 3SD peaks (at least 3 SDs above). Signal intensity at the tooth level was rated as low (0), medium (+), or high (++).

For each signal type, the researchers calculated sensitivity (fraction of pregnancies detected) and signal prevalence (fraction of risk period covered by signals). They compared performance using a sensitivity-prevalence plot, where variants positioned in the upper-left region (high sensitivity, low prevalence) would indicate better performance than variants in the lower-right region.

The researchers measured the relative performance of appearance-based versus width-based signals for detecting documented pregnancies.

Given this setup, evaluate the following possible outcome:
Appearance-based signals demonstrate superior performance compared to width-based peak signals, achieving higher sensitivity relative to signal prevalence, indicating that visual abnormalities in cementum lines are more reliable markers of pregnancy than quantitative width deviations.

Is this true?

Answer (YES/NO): YES